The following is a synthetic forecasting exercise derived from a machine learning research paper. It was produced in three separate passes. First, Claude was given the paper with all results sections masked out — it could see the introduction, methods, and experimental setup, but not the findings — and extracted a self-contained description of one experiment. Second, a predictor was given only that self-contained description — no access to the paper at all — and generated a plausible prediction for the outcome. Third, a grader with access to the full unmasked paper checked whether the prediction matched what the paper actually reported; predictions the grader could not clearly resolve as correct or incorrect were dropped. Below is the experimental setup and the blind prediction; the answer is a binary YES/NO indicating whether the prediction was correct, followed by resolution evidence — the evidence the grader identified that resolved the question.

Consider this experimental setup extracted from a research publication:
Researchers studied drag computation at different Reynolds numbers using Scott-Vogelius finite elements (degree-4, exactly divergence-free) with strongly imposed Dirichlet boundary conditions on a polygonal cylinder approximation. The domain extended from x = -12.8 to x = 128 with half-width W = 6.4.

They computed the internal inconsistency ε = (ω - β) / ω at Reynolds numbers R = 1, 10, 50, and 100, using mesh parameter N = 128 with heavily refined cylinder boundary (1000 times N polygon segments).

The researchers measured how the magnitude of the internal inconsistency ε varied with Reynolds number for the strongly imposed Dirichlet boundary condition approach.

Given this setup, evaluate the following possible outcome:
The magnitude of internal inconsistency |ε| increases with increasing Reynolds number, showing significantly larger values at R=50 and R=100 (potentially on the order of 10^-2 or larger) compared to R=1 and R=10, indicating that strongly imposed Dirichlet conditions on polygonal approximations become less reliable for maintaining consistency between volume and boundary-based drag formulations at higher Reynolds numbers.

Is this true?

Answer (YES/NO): NO